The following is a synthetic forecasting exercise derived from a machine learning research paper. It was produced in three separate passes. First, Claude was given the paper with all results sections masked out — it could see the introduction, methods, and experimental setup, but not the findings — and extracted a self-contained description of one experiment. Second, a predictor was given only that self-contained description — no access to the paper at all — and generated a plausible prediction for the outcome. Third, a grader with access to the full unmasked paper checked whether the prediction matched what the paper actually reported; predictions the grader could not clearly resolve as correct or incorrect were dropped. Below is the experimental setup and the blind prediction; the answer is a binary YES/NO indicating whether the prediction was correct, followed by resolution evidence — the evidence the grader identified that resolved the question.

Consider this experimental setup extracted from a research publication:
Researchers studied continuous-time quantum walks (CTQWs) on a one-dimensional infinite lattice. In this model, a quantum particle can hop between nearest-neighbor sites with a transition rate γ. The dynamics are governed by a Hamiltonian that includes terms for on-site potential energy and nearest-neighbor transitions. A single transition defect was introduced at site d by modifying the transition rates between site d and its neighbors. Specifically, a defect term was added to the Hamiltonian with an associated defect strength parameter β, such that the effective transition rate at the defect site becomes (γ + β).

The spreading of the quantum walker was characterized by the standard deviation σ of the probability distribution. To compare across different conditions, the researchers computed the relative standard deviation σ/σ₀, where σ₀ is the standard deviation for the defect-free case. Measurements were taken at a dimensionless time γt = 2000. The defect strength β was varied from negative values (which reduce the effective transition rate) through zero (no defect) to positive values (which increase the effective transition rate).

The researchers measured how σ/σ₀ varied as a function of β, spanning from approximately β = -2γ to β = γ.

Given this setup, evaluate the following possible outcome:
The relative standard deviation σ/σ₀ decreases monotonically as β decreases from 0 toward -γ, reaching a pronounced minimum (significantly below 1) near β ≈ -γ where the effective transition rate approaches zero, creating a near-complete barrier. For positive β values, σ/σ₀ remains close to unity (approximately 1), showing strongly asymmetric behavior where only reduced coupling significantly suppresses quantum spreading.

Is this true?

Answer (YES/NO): NO